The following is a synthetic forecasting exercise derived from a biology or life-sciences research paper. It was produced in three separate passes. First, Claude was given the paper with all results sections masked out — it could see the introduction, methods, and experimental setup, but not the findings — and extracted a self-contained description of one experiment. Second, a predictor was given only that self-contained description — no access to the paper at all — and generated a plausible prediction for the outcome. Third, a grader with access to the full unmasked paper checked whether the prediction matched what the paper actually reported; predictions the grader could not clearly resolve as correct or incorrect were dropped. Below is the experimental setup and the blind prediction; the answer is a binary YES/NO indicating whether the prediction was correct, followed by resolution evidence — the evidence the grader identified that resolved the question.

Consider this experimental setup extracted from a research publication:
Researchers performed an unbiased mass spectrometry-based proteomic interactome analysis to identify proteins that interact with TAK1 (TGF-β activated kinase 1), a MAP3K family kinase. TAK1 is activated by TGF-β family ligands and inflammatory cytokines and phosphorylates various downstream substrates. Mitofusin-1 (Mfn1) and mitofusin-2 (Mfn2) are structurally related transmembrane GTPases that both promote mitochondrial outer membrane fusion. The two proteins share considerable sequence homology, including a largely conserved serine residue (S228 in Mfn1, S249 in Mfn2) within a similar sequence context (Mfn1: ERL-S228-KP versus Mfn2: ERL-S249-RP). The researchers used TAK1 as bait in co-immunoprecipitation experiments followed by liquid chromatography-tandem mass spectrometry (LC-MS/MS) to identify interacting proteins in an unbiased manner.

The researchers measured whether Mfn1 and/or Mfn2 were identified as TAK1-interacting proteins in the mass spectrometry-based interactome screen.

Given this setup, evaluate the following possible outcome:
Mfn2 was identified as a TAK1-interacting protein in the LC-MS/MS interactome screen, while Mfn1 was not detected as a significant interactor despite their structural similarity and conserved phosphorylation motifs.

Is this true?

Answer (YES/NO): YES